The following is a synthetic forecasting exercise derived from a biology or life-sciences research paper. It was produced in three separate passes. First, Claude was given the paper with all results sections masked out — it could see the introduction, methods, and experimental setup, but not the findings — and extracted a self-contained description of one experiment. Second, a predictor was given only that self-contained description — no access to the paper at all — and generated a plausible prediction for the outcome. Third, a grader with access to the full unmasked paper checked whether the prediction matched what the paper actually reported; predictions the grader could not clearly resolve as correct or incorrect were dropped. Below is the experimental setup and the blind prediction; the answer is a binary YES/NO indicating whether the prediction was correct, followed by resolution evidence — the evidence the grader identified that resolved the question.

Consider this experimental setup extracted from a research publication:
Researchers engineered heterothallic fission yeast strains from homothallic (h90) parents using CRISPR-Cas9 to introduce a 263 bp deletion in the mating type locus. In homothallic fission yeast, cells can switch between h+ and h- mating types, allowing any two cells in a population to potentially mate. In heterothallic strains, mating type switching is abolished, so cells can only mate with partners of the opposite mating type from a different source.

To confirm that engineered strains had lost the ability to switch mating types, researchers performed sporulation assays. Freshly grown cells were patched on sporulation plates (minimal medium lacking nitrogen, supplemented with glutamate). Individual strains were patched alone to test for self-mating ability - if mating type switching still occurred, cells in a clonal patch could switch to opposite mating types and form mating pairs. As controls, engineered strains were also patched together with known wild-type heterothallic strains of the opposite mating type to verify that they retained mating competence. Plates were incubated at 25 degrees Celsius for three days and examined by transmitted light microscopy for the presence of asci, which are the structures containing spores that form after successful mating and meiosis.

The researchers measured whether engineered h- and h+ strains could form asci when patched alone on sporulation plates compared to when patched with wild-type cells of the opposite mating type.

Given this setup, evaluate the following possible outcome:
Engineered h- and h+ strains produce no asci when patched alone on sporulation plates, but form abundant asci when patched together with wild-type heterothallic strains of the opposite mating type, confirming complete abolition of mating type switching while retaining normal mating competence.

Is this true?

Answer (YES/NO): YES